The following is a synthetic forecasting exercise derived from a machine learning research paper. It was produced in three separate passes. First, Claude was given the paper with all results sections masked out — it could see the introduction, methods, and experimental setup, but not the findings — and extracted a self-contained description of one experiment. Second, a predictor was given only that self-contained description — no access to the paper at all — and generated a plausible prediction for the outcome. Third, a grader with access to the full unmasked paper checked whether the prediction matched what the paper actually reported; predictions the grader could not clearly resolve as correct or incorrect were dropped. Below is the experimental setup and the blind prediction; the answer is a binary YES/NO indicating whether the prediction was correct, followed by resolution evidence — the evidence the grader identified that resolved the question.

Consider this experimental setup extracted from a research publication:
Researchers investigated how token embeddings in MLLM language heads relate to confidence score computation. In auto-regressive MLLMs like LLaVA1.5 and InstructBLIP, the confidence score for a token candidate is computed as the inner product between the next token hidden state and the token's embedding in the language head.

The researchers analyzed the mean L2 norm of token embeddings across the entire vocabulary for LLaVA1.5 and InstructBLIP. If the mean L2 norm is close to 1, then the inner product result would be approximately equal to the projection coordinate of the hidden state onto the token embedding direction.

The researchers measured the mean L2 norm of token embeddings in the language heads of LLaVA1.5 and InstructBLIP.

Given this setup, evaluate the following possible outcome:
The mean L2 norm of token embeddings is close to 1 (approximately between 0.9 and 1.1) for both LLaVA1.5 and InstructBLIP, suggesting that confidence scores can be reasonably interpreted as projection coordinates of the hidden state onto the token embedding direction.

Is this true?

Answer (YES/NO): YES